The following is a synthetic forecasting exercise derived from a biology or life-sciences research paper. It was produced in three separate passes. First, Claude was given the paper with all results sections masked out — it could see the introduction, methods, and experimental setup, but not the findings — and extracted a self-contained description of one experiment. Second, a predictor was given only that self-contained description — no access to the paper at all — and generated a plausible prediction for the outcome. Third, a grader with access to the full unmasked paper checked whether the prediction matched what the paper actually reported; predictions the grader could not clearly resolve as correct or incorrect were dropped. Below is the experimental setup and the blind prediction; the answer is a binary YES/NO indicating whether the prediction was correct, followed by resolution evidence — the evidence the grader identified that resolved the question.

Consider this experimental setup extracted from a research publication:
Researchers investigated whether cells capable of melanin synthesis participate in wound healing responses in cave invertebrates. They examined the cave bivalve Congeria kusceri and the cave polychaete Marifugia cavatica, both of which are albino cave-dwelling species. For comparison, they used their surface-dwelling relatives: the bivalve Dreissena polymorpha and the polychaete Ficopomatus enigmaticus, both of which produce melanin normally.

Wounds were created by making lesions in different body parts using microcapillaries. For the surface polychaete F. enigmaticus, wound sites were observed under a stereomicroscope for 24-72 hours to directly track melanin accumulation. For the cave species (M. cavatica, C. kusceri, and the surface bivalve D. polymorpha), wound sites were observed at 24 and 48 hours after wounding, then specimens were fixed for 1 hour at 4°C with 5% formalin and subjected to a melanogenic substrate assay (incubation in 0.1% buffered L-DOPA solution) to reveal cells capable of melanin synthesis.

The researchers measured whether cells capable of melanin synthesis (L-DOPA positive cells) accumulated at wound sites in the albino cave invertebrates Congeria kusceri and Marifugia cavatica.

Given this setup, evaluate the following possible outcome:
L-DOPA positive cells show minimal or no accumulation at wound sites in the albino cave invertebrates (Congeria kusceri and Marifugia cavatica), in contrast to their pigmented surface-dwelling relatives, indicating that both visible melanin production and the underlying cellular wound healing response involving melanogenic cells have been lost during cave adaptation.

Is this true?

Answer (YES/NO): NO